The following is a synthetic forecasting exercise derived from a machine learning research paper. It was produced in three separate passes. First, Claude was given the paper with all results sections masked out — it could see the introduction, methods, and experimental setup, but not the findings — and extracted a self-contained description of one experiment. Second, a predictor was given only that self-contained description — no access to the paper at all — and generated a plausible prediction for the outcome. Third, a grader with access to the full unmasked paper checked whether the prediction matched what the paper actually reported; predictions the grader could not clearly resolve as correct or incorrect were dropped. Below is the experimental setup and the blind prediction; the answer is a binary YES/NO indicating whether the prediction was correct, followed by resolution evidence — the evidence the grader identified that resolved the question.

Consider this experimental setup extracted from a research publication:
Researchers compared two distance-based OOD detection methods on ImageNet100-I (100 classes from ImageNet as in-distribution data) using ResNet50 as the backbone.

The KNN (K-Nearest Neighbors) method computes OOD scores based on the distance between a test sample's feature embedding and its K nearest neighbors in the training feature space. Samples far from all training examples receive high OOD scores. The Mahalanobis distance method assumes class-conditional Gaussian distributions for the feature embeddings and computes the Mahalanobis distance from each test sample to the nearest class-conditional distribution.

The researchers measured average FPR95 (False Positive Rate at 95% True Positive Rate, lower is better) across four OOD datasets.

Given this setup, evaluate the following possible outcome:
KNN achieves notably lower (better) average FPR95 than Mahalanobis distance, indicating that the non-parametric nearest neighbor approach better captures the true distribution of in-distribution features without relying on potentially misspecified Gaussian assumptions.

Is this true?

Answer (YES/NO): YES